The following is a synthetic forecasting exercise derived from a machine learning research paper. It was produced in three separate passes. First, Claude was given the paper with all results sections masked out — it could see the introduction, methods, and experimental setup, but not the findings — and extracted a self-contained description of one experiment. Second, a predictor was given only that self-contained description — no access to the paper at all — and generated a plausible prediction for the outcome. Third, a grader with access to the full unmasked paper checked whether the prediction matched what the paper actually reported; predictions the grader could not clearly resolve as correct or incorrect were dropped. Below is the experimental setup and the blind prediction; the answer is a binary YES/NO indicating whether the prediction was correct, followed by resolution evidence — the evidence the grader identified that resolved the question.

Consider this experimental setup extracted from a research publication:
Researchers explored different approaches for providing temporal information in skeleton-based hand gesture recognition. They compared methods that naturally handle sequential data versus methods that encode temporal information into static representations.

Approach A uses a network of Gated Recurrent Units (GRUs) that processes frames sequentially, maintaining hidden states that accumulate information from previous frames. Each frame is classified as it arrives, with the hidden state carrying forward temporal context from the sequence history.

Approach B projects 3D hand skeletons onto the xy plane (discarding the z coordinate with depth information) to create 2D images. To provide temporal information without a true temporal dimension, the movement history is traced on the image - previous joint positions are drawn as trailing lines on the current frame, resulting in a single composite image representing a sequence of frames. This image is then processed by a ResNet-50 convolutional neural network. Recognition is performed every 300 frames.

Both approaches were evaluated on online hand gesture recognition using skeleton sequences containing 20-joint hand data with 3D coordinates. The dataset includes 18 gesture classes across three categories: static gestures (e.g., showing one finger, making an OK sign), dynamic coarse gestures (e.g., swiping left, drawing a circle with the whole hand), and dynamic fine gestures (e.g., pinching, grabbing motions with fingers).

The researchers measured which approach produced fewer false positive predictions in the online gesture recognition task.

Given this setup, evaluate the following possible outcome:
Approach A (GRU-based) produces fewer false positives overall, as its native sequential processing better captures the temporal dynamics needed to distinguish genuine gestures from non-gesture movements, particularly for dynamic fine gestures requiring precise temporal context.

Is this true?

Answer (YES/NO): YES